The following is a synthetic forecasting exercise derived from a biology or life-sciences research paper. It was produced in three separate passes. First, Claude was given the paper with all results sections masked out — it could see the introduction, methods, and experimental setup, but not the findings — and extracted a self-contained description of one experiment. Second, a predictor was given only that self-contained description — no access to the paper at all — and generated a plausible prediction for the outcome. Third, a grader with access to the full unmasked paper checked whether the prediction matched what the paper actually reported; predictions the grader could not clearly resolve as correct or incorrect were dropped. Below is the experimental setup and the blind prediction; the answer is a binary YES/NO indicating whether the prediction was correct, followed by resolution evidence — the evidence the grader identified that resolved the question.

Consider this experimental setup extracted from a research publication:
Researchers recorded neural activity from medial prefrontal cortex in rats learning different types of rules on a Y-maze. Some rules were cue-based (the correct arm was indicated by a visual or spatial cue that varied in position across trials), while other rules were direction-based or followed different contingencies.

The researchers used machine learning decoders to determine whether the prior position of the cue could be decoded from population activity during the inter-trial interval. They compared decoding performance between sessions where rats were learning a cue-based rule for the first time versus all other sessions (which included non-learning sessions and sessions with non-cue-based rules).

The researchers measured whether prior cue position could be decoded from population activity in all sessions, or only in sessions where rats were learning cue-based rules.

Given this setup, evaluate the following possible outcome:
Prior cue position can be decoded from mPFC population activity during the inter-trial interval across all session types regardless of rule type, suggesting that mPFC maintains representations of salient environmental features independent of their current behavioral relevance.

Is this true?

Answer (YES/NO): NO